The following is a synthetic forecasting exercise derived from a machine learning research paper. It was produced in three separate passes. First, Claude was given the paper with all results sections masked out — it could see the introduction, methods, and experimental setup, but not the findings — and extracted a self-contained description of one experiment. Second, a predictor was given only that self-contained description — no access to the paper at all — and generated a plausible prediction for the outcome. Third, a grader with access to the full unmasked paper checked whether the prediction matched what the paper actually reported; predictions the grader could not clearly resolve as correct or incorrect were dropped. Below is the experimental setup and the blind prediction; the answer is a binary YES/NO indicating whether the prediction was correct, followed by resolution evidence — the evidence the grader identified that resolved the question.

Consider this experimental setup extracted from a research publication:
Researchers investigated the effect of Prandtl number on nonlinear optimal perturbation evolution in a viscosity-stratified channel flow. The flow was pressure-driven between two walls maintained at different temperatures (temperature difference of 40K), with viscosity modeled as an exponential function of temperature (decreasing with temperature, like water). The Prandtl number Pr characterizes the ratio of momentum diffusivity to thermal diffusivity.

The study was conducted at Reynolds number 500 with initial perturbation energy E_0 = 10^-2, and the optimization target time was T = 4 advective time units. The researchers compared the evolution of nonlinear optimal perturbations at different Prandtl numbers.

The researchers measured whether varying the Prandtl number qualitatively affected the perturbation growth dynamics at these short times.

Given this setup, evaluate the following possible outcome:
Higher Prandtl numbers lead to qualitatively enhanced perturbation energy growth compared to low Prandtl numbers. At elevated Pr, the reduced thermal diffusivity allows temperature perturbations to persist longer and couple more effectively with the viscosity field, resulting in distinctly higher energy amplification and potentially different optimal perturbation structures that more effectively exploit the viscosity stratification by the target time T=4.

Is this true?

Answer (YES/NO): NO